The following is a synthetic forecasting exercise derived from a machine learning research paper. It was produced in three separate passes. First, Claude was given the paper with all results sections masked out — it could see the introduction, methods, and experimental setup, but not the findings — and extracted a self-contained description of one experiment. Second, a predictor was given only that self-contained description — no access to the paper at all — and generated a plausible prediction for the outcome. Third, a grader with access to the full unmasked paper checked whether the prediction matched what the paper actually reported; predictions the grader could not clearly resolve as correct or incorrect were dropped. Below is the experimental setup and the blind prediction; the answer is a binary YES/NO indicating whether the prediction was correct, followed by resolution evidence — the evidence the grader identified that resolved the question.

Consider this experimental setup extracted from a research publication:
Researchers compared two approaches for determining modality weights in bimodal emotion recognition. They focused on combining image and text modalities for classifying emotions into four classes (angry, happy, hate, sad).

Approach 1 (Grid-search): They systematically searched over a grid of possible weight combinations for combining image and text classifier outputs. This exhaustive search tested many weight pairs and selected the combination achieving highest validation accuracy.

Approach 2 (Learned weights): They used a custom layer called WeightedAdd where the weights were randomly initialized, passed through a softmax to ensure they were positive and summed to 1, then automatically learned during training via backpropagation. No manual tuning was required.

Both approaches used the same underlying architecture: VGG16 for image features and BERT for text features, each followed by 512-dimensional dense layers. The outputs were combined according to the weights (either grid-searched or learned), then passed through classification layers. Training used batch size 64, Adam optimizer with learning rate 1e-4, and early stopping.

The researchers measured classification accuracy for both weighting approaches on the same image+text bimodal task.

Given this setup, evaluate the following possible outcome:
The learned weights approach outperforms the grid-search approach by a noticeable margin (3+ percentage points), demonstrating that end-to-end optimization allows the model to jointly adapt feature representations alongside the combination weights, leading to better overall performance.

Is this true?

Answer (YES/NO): NO